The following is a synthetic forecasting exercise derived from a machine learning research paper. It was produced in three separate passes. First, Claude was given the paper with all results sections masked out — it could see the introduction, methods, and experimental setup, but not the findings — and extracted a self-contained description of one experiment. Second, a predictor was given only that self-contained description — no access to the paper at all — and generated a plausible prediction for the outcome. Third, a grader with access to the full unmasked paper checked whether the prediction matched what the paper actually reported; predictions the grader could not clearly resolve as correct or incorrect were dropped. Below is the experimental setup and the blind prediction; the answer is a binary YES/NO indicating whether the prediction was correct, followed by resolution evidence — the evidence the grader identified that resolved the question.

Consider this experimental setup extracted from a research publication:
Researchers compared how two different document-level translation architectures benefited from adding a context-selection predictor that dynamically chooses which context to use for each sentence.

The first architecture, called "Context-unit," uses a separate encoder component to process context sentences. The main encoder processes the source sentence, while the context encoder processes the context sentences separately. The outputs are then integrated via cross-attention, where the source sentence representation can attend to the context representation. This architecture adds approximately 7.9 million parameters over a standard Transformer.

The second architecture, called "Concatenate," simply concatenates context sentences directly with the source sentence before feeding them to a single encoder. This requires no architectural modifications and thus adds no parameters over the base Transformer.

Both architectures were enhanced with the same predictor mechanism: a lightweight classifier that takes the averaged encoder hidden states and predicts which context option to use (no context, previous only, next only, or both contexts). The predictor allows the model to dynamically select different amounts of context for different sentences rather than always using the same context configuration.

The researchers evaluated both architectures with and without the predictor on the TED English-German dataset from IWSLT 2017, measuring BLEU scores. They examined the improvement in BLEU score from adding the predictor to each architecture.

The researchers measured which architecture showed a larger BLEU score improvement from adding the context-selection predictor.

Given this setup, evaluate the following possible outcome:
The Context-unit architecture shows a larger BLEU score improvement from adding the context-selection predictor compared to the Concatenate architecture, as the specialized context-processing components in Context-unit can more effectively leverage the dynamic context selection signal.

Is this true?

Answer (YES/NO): NO